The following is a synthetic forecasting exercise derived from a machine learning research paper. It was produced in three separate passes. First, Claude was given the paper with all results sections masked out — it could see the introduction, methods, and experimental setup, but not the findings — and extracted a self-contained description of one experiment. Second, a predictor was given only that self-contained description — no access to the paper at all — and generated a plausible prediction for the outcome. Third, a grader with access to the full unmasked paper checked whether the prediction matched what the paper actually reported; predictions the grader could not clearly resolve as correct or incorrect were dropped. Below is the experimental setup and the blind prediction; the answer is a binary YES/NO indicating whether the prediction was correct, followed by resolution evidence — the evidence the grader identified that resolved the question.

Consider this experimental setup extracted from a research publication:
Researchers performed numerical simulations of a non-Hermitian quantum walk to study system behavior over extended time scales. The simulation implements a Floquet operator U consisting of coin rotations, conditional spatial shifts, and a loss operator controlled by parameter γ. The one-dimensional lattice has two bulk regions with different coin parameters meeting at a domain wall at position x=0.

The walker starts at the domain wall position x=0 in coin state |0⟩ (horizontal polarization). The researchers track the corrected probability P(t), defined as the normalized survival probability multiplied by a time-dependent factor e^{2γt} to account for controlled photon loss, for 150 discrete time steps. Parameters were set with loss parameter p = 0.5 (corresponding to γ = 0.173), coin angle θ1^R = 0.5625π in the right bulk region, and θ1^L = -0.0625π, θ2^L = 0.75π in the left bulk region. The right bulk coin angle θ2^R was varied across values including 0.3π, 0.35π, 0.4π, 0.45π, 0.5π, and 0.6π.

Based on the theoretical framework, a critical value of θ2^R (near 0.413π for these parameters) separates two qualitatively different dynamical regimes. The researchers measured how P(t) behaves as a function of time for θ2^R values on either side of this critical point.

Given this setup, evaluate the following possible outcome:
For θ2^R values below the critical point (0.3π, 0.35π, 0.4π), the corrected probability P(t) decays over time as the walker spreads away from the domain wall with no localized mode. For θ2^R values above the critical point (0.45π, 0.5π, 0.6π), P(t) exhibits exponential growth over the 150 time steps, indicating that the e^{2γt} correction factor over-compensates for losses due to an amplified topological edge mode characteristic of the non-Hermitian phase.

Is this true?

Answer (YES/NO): NO